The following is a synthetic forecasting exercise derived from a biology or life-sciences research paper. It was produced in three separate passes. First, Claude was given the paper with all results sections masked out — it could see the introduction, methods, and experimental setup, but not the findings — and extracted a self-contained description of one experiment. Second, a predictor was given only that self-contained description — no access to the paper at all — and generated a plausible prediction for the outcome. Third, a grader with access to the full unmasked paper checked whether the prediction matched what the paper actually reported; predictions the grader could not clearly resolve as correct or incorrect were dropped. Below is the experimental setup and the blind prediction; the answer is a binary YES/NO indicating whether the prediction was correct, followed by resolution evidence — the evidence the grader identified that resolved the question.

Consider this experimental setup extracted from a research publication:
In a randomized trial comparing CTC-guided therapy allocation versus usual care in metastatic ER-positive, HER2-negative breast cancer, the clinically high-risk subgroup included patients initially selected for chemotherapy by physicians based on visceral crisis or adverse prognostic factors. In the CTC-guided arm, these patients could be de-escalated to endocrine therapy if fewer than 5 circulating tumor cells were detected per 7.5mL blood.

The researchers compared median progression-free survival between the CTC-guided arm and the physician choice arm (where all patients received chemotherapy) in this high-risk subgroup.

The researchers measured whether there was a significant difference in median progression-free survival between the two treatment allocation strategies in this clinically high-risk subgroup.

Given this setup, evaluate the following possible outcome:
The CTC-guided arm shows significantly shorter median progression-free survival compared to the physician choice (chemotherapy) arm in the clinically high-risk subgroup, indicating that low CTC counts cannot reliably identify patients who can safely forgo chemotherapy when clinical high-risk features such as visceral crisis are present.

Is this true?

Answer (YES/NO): NO